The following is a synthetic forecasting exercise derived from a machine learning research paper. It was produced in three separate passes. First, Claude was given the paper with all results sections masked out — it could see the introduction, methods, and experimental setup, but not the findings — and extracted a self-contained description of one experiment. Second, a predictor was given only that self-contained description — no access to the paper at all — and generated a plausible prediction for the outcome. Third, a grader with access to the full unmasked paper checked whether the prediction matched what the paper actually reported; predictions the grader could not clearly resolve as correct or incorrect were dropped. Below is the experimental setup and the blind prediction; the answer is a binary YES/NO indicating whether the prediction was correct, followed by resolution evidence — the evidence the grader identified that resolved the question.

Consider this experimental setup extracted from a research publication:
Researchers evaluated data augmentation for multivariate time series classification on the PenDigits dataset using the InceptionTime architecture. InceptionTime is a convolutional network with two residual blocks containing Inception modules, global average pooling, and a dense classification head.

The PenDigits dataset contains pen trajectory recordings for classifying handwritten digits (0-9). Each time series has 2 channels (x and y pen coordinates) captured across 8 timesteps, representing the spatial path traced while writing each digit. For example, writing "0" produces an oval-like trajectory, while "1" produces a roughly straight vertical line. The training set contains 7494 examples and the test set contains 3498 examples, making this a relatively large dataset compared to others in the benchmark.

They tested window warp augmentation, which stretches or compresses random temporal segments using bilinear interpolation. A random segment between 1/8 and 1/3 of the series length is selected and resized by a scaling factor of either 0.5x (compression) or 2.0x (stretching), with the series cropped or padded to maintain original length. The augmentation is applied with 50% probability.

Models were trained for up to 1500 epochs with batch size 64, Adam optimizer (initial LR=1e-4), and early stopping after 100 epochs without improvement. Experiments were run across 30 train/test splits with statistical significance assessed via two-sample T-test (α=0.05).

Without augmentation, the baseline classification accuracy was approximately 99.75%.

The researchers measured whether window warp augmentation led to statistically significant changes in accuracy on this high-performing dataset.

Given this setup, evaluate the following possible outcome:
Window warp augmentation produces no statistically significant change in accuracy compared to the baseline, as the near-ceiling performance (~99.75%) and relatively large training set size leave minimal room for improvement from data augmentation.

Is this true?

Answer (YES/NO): NO